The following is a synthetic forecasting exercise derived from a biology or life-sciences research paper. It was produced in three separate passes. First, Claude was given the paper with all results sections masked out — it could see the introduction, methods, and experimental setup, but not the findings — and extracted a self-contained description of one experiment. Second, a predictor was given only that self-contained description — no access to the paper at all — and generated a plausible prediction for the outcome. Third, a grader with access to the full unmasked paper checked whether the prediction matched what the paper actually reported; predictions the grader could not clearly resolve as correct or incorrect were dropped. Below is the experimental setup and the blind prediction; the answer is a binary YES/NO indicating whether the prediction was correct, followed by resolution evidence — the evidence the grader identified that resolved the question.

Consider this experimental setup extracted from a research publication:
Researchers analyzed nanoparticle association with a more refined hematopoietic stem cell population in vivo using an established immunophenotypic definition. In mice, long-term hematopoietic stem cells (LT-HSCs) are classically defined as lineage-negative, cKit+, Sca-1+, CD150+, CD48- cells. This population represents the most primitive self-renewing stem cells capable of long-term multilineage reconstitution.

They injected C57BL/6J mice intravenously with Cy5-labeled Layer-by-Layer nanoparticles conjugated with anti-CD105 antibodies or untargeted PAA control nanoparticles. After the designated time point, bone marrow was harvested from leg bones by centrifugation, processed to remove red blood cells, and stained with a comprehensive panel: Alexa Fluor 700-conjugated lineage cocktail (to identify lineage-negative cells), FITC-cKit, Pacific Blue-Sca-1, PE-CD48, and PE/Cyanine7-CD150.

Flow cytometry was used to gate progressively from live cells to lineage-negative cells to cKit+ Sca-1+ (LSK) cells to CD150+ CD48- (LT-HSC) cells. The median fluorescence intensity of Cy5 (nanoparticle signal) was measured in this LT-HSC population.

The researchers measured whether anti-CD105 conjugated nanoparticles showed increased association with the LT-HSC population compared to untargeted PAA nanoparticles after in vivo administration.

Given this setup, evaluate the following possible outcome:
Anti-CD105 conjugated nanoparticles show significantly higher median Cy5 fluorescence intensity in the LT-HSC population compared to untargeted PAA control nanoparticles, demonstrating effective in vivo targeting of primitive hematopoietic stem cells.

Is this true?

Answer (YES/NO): YES